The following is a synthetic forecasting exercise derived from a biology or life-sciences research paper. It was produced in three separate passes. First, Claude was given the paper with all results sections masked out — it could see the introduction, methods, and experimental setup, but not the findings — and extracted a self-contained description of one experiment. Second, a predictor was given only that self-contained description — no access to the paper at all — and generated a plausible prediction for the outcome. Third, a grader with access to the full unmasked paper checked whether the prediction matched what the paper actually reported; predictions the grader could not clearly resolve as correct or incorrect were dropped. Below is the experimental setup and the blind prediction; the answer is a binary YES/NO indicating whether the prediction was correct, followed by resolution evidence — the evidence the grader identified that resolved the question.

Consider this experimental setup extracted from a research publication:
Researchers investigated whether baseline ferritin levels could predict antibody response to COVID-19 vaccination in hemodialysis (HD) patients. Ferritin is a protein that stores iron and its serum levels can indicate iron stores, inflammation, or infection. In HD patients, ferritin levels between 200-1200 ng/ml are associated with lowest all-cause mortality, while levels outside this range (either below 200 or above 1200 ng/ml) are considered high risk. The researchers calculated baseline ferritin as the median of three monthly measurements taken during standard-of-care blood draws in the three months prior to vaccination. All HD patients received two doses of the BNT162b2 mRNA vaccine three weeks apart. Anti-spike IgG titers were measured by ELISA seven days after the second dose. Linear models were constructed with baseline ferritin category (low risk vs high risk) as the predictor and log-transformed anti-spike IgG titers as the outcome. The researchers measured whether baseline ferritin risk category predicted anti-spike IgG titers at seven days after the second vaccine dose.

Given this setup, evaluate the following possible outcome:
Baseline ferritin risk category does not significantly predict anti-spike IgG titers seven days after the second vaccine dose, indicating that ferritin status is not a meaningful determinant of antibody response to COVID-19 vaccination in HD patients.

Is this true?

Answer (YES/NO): NO